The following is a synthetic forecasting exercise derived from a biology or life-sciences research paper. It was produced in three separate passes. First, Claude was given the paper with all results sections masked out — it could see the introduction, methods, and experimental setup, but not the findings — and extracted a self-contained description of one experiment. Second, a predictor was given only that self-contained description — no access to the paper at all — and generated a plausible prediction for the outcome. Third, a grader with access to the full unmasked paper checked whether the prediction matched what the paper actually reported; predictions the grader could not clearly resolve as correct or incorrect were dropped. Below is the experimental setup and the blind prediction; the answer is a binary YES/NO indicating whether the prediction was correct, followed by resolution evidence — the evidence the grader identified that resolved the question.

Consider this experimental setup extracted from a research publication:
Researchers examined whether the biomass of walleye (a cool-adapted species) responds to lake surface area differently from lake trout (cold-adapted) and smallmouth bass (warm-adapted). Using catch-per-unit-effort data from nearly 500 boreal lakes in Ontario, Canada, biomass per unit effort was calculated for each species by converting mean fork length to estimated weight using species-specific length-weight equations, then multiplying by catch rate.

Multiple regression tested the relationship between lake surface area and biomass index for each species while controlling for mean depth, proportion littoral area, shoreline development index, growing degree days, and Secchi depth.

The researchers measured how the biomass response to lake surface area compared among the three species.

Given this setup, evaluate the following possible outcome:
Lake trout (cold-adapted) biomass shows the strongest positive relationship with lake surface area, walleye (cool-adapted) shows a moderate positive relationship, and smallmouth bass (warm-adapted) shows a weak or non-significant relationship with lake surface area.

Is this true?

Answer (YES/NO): NO